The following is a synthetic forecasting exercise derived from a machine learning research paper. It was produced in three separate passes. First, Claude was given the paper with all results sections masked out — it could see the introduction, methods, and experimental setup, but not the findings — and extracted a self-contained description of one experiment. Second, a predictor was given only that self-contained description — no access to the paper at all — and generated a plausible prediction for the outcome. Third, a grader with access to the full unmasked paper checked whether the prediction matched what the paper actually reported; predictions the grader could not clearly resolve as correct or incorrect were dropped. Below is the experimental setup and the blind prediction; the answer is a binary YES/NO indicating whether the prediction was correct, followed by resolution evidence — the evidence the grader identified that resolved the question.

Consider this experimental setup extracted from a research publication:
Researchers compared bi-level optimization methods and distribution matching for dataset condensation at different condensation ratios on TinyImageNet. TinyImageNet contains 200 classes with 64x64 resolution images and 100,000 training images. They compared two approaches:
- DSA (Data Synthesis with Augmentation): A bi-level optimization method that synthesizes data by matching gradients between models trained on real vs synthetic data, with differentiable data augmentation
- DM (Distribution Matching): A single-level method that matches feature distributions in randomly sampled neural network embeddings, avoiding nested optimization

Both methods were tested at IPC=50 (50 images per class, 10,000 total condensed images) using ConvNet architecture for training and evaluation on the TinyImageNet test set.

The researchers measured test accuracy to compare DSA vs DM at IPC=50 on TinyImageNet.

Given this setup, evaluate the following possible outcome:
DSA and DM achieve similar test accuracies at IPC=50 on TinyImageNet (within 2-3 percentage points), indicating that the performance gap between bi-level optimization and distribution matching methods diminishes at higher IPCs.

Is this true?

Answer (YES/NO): NO